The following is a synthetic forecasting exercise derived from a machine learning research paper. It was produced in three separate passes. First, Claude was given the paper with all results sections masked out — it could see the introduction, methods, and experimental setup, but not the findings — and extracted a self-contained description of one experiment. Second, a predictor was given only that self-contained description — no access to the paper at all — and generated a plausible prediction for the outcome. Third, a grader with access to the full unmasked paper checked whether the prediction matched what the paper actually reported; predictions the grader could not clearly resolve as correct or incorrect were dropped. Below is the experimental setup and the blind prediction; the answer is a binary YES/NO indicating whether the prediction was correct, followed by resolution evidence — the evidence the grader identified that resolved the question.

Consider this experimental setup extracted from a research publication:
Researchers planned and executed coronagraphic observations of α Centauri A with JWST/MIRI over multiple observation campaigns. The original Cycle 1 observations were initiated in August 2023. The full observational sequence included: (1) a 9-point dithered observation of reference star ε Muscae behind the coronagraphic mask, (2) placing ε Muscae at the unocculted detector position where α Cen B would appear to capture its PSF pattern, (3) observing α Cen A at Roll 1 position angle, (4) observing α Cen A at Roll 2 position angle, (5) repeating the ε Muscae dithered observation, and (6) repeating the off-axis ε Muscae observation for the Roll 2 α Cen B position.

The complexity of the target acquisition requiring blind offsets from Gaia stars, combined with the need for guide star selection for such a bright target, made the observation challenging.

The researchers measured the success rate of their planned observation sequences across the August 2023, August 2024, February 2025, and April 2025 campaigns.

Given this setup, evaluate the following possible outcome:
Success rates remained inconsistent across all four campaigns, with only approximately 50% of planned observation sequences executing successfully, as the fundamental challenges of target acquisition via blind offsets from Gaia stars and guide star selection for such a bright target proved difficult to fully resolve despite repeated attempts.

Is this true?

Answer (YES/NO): NO